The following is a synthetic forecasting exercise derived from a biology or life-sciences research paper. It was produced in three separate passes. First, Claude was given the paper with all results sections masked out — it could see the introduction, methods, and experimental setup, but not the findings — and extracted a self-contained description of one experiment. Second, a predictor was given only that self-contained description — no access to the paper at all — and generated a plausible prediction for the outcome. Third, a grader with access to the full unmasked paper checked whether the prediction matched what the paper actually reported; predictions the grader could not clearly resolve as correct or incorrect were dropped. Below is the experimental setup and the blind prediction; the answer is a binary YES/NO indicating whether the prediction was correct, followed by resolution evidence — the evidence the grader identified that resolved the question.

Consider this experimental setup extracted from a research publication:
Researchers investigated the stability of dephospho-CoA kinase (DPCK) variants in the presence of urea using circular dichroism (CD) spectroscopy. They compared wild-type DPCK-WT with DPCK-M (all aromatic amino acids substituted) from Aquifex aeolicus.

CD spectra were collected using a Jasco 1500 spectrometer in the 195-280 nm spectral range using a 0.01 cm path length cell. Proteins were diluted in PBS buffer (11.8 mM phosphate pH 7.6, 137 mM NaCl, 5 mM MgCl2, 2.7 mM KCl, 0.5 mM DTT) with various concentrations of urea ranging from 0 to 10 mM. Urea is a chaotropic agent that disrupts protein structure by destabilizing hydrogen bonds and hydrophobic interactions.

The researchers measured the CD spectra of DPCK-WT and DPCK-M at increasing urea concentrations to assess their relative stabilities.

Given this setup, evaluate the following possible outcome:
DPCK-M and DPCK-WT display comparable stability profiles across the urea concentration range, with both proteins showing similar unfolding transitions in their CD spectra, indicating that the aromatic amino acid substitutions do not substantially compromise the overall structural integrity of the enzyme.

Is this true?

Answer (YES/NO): NO